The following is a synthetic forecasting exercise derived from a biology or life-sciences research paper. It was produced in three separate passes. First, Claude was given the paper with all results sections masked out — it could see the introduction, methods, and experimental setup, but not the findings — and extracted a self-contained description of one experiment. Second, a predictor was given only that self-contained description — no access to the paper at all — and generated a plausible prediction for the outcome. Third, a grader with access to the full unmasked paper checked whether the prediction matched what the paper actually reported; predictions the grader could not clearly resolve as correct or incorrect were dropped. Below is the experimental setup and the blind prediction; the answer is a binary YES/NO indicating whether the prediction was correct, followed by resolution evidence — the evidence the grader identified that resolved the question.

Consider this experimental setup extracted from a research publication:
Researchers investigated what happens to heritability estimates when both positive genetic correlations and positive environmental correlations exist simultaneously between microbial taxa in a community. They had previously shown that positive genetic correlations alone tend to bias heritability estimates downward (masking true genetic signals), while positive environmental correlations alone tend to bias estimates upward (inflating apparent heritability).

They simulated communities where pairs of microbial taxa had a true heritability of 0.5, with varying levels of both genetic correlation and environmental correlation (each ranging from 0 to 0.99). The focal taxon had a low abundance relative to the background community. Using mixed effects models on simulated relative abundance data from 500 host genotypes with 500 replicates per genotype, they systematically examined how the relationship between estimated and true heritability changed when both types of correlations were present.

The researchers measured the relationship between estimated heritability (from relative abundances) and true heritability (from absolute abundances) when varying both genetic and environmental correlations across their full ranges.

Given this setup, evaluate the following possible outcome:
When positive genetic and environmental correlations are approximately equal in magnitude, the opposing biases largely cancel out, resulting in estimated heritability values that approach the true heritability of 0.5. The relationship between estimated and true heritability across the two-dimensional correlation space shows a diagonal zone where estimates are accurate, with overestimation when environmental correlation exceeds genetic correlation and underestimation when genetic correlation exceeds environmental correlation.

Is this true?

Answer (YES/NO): NO